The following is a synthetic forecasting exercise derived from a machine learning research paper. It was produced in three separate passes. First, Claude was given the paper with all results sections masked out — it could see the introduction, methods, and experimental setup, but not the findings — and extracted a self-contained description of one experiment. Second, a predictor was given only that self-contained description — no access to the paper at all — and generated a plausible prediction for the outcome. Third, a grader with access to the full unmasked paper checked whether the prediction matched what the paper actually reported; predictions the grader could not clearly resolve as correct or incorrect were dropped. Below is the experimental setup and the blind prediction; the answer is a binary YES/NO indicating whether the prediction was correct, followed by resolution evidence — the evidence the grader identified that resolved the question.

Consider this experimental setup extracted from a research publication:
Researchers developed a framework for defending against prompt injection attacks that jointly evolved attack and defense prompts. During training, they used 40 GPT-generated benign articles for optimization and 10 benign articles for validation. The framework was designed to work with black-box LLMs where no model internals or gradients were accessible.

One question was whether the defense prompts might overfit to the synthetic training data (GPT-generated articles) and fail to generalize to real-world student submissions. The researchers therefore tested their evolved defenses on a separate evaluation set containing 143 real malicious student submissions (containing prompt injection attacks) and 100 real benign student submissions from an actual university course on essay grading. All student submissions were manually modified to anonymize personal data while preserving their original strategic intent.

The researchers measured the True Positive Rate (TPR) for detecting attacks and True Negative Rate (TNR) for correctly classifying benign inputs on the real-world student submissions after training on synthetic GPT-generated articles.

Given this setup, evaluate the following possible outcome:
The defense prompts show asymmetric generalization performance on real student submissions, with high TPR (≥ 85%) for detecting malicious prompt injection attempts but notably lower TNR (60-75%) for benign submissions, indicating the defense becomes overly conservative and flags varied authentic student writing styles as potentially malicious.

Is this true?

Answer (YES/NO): NO